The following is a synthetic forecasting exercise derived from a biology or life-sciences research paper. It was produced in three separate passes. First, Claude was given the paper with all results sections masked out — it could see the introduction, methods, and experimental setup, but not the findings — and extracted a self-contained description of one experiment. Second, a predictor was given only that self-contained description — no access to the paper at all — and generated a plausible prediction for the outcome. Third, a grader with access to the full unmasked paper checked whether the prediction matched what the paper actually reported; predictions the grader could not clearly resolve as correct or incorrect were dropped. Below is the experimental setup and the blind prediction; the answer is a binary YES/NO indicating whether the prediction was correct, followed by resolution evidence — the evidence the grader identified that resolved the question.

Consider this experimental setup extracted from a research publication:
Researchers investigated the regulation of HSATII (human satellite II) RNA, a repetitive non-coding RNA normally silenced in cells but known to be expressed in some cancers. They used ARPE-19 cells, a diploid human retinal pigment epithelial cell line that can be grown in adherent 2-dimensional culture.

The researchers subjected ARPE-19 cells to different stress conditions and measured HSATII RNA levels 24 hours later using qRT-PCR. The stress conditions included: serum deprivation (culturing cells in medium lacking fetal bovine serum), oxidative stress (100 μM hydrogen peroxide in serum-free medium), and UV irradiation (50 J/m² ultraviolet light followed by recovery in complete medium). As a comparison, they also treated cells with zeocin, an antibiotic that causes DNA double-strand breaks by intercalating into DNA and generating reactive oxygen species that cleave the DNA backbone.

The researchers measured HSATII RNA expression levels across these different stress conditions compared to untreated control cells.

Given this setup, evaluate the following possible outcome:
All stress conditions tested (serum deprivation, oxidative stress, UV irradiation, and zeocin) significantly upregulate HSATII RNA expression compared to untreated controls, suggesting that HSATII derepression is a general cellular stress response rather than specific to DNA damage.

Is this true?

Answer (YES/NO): NO